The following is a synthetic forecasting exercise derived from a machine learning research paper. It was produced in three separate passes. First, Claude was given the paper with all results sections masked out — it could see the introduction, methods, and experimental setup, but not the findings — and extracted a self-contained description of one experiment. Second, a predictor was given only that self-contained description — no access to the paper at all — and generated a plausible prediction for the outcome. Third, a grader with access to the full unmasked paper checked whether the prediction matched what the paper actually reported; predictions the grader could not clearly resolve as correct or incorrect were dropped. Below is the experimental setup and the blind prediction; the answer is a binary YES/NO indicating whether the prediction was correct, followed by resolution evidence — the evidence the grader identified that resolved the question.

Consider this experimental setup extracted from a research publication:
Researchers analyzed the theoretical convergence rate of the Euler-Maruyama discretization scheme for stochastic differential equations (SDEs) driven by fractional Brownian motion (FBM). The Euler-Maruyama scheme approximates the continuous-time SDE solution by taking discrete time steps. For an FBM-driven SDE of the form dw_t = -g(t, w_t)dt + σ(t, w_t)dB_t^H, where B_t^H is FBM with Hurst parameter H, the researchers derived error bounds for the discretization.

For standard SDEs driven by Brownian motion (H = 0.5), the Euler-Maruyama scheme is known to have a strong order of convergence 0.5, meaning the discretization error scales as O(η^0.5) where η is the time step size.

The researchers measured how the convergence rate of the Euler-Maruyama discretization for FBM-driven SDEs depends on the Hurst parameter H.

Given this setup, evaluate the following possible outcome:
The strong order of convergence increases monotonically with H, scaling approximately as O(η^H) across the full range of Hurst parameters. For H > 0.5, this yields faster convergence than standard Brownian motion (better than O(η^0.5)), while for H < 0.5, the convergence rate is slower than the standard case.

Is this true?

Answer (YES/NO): NO